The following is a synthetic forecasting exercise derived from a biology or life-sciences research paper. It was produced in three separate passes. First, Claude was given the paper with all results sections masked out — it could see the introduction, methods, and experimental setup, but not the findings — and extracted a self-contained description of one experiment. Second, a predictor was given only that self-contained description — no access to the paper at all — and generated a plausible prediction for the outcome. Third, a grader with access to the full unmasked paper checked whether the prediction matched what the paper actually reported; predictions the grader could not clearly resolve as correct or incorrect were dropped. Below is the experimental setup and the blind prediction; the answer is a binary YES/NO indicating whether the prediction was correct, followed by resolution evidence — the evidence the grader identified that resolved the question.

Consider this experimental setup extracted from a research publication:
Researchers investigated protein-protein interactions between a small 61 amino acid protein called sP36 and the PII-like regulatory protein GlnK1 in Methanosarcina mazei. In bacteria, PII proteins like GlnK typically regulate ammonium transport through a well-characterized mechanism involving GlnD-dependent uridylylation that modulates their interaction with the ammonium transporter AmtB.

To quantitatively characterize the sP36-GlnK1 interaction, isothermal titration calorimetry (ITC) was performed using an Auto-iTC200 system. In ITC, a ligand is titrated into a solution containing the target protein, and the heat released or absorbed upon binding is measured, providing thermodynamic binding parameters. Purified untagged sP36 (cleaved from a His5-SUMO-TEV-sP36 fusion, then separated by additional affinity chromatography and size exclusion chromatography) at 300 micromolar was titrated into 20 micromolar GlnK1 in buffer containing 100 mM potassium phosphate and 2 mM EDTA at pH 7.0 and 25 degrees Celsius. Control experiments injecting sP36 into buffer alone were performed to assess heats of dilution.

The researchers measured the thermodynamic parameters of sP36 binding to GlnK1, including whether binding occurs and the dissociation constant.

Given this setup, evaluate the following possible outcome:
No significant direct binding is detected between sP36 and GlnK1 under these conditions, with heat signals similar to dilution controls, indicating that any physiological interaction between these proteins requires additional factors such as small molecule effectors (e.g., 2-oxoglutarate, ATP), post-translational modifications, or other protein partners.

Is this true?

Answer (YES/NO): NO